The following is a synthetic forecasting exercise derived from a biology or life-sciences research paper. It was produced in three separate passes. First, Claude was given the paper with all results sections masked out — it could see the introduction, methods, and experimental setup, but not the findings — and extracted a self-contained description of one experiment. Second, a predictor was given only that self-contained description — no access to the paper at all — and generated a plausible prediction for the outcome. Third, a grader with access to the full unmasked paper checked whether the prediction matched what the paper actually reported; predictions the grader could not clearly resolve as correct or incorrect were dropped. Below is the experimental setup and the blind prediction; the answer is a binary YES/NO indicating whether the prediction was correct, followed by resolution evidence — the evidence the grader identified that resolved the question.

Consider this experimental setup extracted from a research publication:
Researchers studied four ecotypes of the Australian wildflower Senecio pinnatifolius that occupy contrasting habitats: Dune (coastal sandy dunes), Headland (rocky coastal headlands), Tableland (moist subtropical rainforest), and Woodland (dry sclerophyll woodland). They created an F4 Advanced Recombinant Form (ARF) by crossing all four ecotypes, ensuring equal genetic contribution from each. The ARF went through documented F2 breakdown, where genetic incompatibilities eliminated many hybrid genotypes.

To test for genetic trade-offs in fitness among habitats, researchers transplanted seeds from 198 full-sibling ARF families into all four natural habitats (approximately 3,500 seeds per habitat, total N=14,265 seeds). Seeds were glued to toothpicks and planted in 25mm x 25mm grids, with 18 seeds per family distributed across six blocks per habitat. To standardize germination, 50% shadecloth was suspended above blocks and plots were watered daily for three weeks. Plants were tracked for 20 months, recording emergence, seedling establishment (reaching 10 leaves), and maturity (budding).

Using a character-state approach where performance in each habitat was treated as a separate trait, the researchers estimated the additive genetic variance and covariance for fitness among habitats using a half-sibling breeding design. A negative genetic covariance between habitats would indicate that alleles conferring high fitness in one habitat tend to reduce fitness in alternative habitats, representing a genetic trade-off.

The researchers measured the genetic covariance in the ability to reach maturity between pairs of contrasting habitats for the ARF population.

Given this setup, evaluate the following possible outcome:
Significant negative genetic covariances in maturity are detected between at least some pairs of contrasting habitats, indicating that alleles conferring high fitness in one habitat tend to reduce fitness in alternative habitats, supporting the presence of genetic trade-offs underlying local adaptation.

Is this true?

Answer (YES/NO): YES